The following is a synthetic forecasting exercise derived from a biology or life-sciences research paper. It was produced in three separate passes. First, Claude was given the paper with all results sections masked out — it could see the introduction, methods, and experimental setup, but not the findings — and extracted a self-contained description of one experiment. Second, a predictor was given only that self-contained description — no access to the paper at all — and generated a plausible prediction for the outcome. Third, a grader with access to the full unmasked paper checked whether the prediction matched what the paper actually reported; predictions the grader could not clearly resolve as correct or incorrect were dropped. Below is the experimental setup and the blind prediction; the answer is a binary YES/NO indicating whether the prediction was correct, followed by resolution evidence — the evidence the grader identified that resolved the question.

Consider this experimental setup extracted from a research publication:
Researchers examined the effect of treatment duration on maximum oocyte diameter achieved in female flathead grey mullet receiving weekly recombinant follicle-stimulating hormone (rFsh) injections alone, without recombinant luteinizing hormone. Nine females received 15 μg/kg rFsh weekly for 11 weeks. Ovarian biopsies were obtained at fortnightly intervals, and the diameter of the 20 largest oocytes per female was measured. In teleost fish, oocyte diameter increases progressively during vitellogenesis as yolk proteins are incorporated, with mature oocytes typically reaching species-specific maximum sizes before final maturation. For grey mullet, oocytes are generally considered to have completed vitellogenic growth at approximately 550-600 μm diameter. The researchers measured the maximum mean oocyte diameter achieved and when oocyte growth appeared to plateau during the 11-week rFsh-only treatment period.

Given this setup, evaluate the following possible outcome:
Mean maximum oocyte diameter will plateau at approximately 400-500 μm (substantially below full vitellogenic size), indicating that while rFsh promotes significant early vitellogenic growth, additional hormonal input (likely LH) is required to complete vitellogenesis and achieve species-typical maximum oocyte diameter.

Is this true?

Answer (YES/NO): YES